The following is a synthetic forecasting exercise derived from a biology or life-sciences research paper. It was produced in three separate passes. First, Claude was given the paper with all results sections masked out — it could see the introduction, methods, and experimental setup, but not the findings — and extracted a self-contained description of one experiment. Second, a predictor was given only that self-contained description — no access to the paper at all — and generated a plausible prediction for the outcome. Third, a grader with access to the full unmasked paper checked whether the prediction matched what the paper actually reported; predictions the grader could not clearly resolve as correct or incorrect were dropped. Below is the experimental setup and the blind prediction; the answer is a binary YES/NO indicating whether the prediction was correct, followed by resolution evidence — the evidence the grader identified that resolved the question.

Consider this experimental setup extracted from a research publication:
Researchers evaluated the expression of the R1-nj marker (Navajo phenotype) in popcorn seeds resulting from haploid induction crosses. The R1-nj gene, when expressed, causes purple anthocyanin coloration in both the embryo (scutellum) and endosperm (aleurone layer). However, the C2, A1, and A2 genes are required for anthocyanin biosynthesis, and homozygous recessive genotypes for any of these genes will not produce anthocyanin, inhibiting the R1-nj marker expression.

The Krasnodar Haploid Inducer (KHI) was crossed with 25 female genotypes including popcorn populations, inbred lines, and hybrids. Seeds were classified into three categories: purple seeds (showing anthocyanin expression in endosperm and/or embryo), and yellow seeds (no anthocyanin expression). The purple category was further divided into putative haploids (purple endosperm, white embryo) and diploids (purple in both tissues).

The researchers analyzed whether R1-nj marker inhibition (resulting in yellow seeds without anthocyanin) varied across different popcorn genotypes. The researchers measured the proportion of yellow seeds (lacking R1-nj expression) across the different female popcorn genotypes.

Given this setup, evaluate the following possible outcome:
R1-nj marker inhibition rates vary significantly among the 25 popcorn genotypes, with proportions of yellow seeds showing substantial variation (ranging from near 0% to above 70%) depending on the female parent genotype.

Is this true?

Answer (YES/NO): NO